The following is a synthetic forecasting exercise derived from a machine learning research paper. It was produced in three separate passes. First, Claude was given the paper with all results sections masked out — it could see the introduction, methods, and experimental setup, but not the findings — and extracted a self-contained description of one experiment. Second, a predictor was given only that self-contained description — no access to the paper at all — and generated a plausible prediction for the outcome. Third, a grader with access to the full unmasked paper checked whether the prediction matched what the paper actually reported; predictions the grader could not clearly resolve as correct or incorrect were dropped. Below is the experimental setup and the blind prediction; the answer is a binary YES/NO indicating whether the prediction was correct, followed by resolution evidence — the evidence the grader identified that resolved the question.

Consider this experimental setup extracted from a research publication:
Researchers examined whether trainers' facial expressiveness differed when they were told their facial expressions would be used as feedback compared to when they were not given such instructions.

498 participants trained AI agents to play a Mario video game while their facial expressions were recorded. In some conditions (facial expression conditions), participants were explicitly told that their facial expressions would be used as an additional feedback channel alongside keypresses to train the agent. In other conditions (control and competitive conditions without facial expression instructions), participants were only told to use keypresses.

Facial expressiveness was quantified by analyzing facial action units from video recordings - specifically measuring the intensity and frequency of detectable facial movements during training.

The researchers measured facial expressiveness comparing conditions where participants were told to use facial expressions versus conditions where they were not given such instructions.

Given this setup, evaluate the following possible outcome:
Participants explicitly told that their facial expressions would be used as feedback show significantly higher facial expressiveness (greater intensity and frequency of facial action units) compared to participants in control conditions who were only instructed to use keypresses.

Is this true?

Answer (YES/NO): YES